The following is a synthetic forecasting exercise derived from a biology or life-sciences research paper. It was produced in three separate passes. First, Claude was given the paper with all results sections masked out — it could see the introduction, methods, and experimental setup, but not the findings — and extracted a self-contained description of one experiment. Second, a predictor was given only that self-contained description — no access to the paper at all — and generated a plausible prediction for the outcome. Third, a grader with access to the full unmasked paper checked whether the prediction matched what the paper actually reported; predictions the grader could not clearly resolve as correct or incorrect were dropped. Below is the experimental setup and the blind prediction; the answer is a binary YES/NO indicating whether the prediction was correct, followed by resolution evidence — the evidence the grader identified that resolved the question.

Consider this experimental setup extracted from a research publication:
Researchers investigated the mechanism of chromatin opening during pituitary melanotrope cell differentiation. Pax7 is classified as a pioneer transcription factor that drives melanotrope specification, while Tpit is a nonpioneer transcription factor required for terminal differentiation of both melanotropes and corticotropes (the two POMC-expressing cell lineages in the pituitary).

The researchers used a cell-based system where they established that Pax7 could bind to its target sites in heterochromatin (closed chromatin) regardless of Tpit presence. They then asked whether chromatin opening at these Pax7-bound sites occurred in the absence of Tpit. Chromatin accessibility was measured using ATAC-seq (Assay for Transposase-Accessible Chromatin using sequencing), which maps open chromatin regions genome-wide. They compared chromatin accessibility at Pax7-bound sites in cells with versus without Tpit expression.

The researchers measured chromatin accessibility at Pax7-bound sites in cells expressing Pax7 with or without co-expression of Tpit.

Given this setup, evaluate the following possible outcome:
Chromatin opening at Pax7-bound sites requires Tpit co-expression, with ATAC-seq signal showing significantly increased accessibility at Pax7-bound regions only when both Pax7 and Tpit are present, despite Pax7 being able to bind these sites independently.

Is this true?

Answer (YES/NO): YES